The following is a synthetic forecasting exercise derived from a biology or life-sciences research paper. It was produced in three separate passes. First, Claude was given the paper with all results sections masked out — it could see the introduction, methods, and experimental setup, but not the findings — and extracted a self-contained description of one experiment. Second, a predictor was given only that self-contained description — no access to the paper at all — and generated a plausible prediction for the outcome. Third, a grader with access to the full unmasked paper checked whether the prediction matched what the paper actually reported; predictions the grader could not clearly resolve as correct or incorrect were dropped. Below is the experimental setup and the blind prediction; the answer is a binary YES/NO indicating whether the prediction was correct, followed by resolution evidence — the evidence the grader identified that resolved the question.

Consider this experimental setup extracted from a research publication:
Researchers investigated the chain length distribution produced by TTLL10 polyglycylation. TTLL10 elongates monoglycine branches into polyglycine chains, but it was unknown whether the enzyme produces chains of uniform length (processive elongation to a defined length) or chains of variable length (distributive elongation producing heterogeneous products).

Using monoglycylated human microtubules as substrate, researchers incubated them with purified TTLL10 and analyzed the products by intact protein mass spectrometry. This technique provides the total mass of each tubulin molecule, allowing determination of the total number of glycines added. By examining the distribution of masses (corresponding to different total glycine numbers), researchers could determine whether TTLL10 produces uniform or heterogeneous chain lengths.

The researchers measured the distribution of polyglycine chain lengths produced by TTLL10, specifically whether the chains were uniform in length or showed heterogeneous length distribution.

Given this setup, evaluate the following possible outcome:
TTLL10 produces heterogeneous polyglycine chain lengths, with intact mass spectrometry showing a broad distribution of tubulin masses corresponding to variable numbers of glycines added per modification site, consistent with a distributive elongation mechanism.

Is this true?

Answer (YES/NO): YES